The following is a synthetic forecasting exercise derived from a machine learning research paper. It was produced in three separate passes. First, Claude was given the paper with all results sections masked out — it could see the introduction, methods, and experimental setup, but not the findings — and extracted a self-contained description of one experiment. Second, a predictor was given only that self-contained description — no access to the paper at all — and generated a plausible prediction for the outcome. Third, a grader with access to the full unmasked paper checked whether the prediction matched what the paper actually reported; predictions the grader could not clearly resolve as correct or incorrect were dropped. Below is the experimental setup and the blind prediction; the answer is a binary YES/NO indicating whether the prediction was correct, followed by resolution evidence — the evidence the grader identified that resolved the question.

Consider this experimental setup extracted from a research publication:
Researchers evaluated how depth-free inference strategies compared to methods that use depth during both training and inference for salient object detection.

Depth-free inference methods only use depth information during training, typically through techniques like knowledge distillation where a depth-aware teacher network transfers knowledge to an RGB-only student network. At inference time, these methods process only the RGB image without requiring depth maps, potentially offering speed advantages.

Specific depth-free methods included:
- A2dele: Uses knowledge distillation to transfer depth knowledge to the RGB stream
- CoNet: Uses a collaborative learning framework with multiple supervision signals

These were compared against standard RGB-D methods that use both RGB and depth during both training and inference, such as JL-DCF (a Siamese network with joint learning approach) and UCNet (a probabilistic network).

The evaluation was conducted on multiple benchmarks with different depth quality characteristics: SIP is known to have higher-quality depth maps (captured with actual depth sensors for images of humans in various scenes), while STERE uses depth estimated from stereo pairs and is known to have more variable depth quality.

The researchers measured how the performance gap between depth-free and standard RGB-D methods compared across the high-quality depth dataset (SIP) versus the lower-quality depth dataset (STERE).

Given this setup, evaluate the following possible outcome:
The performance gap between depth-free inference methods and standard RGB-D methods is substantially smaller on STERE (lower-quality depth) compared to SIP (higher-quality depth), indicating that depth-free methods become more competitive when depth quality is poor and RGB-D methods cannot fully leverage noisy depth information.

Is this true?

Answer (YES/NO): YES